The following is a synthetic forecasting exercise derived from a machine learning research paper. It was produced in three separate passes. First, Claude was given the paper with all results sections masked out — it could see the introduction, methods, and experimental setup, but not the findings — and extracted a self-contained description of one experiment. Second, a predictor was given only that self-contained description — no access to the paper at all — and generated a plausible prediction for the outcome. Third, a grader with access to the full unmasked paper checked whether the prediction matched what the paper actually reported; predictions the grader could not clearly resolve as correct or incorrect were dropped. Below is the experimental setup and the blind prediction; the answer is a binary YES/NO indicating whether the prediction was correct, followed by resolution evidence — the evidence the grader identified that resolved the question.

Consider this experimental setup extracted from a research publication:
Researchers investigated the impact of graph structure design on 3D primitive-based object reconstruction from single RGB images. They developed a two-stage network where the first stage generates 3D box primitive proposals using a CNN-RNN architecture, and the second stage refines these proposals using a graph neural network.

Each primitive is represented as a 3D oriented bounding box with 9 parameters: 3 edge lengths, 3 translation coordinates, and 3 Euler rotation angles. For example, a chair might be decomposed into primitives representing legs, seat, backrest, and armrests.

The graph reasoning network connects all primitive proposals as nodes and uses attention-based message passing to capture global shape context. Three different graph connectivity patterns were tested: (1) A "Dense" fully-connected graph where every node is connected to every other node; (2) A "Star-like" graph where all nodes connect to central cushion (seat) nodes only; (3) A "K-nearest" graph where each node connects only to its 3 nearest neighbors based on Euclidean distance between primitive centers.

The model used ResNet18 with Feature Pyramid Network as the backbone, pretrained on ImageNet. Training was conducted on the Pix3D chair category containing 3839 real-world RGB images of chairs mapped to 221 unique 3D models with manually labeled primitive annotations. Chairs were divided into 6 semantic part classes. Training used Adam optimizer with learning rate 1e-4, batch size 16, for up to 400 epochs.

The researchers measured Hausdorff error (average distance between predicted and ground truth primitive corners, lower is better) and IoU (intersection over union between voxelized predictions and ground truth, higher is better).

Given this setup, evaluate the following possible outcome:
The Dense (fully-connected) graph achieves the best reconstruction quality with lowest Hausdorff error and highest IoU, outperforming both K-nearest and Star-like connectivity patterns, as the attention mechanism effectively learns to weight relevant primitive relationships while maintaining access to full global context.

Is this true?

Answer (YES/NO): YES